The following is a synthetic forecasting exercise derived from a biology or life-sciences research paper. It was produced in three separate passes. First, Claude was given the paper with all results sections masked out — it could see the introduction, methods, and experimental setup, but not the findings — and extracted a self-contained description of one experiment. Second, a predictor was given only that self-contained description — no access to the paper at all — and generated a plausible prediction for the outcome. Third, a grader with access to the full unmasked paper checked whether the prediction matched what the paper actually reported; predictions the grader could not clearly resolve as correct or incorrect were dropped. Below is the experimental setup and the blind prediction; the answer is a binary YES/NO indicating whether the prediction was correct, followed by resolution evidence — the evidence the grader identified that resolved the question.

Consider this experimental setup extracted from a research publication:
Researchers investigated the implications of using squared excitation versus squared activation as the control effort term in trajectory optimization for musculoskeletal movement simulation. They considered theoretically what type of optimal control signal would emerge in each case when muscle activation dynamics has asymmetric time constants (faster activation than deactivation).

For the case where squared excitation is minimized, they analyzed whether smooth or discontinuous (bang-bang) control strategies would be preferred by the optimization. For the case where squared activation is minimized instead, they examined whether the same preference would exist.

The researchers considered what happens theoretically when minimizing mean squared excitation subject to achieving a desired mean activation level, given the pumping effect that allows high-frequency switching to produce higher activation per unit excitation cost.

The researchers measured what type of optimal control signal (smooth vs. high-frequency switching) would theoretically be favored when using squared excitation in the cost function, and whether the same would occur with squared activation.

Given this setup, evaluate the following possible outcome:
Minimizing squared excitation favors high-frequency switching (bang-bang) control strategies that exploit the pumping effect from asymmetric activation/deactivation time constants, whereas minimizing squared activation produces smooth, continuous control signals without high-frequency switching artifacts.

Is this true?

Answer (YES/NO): YES